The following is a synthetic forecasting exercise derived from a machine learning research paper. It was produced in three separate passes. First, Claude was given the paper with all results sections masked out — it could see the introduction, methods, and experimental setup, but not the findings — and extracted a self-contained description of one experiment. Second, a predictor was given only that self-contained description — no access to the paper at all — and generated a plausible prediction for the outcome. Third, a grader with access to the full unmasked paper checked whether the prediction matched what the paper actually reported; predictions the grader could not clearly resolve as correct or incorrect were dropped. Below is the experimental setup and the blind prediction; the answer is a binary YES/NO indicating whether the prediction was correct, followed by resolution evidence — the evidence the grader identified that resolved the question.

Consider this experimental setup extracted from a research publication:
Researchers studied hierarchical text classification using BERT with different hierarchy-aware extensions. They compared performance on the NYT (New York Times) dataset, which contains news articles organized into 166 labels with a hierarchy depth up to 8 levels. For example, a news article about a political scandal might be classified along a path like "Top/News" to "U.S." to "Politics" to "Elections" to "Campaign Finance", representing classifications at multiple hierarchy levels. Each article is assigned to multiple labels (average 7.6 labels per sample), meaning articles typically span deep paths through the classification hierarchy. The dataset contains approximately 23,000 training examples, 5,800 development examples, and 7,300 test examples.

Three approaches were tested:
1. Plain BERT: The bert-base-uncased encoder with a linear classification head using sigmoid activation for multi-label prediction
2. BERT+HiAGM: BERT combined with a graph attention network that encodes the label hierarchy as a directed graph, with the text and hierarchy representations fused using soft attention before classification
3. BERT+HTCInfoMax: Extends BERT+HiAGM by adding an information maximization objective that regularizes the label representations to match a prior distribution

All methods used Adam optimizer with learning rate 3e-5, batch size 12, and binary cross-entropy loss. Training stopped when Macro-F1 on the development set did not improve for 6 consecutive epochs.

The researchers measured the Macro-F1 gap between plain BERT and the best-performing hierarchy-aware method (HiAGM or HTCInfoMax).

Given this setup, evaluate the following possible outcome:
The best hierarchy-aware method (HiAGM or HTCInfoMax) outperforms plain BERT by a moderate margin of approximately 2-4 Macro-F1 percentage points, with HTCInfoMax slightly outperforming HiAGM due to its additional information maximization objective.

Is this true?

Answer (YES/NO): NO